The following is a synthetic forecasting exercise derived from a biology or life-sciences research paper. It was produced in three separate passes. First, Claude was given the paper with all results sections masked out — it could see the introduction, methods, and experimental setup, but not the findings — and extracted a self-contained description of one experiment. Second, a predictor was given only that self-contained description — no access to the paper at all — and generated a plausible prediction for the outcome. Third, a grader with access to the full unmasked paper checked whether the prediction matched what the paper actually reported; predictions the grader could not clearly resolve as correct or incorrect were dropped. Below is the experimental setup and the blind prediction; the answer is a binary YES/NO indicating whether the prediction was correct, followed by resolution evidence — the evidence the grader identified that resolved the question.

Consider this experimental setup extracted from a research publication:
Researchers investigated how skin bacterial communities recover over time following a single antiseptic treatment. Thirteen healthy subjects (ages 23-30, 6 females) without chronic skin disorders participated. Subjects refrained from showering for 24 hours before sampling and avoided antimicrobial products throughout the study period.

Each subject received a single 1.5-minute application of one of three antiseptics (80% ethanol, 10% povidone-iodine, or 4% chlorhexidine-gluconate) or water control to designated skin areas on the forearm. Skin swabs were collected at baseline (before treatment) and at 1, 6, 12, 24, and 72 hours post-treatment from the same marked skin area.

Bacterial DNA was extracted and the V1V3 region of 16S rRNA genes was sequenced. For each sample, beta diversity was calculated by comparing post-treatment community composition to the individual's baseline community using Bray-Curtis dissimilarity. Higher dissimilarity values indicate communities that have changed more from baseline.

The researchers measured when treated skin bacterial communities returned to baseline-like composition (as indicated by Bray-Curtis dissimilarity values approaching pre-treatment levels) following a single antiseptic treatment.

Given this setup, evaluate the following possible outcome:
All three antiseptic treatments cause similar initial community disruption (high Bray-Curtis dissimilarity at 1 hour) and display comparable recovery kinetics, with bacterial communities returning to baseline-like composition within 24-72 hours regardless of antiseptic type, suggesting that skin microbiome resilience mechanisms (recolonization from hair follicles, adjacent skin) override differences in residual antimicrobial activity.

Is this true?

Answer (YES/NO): NO